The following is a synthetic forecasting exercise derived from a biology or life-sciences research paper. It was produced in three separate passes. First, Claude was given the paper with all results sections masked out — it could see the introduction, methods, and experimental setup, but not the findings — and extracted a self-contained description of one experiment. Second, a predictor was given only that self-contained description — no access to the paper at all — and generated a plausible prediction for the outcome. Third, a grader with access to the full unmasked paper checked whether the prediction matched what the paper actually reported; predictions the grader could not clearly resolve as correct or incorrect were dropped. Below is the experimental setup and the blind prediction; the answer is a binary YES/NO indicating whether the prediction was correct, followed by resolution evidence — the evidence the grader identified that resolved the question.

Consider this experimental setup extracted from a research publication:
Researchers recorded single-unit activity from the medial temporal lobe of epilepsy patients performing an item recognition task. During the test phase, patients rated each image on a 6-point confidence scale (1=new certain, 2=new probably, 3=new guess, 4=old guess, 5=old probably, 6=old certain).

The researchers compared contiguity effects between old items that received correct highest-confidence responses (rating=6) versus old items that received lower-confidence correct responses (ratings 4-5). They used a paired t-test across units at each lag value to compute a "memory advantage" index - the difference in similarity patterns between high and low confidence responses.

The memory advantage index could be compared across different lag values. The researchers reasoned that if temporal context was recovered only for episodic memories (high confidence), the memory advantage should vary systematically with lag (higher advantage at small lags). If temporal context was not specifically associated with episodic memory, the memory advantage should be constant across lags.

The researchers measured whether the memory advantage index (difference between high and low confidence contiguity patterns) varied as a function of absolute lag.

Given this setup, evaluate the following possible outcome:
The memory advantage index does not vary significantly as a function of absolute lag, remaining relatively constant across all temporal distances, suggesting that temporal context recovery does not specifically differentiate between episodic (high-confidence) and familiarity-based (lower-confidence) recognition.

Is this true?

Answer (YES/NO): NO